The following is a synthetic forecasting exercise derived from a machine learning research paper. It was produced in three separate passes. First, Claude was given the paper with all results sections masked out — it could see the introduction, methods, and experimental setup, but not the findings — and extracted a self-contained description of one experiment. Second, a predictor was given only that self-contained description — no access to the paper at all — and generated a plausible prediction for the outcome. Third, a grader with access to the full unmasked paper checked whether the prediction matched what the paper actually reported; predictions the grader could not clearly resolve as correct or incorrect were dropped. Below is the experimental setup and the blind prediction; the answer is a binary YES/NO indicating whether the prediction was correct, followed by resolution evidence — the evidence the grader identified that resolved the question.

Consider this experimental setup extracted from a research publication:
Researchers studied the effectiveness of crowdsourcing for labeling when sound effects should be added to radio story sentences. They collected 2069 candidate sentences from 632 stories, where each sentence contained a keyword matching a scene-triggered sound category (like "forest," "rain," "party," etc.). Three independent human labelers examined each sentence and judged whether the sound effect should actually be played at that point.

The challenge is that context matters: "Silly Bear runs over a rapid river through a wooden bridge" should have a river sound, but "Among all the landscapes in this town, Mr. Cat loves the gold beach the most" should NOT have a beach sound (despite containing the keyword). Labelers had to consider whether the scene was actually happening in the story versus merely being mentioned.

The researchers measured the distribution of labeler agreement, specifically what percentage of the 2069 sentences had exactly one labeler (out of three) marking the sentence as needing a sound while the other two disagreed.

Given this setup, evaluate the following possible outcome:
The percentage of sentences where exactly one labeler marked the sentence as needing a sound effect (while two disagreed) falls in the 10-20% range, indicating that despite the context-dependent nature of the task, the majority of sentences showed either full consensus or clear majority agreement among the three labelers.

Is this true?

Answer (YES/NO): YES